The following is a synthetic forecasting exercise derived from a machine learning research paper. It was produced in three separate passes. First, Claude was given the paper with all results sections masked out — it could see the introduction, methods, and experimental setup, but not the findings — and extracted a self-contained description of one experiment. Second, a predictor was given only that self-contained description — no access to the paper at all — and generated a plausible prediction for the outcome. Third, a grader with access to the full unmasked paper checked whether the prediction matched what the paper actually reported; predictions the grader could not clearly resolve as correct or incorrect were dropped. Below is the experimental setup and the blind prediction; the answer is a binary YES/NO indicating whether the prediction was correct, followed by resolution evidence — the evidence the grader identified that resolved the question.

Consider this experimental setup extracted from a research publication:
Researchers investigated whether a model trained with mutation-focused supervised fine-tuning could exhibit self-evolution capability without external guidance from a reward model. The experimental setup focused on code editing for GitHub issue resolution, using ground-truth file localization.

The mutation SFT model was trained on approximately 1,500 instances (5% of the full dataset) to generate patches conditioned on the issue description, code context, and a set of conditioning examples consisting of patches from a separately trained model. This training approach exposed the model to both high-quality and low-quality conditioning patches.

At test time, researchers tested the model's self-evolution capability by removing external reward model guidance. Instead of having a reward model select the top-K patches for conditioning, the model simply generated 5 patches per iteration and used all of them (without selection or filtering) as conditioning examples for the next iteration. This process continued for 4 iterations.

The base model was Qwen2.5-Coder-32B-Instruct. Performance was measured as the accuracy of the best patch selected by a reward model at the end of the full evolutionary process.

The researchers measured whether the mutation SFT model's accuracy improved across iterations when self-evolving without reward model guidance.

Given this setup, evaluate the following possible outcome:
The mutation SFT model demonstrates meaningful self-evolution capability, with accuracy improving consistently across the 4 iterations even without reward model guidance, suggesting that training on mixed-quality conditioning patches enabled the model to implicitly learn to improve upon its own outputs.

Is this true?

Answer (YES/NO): NO